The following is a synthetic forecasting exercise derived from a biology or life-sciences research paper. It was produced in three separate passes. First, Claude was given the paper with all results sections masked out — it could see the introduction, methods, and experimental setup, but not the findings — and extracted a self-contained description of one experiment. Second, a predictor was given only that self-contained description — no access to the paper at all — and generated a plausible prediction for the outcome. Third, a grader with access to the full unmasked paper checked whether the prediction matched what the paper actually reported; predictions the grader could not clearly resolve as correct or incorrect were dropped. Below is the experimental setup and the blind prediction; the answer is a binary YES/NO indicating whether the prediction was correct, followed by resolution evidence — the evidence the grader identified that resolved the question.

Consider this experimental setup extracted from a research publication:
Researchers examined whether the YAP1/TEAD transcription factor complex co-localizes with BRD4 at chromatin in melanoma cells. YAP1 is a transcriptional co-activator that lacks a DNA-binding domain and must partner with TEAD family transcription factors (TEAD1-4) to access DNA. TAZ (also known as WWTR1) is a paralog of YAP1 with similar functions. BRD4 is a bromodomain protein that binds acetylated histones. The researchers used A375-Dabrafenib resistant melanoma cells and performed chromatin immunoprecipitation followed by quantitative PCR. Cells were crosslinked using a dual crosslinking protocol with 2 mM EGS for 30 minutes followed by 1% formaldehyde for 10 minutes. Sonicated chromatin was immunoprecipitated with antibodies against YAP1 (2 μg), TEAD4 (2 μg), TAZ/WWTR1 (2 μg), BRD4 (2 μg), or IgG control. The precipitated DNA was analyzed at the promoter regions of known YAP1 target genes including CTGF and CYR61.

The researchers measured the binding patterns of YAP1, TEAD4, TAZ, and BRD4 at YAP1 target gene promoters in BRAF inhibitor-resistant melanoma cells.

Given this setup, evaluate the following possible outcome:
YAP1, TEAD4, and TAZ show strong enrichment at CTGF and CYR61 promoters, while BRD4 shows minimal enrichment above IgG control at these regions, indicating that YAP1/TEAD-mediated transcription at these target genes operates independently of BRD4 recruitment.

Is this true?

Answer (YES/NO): NO